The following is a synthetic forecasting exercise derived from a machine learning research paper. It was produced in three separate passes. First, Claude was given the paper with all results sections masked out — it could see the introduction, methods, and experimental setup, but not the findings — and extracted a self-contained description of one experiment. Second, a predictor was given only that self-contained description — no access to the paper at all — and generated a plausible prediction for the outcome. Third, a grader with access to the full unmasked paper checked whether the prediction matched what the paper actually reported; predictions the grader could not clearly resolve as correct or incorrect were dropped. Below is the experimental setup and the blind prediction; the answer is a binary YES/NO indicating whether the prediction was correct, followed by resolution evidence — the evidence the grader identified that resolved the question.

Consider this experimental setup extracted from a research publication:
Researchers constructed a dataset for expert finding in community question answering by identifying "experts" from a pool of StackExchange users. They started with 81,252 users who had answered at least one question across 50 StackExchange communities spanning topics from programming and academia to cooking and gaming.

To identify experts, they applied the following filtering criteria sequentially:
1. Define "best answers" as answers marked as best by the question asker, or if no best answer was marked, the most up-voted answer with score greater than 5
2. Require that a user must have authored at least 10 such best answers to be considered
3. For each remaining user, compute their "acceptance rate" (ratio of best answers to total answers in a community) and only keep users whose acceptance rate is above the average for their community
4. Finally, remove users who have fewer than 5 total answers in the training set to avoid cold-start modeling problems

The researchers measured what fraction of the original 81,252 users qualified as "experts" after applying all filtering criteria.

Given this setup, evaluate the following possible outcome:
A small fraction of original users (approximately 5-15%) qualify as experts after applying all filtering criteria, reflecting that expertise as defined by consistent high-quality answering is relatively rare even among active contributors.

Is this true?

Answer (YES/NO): NO